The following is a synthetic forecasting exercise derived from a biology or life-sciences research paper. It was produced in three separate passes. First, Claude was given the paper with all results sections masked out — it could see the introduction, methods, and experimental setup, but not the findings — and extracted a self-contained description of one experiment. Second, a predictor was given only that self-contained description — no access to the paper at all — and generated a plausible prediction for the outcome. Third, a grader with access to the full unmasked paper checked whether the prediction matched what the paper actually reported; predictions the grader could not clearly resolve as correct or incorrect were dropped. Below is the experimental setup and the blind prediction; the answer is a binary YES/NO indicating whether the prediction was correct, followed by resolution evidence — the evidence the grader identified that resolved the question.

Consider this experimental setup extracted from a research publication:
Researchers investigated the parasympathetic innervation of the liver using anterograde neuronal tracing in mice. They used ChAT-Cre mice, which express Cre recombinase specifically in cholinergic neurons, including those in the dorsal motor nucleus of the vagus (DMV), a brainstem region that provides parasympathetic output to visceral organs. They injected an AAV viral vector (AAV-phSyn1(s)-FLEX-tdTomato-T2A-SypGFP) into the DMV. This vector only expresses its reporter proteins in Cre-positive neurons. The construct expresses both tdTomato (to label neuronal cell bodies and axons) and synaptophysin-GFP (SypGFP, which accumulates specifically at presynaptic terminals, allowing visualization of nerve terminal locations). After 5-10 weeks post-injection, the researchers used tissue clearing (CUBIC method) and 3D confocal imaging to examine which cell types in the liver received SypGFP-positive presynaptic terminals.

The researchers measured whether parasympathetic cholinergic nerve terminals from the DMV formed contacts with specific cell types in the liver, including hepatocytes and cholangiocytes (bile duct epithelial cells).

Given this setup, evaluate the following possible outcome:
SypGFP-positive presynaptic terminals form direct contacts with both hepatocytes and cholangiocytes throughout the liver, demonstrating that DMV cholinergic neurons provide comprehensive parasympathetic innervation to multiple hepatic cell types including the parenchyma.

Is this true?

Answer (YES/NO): NO